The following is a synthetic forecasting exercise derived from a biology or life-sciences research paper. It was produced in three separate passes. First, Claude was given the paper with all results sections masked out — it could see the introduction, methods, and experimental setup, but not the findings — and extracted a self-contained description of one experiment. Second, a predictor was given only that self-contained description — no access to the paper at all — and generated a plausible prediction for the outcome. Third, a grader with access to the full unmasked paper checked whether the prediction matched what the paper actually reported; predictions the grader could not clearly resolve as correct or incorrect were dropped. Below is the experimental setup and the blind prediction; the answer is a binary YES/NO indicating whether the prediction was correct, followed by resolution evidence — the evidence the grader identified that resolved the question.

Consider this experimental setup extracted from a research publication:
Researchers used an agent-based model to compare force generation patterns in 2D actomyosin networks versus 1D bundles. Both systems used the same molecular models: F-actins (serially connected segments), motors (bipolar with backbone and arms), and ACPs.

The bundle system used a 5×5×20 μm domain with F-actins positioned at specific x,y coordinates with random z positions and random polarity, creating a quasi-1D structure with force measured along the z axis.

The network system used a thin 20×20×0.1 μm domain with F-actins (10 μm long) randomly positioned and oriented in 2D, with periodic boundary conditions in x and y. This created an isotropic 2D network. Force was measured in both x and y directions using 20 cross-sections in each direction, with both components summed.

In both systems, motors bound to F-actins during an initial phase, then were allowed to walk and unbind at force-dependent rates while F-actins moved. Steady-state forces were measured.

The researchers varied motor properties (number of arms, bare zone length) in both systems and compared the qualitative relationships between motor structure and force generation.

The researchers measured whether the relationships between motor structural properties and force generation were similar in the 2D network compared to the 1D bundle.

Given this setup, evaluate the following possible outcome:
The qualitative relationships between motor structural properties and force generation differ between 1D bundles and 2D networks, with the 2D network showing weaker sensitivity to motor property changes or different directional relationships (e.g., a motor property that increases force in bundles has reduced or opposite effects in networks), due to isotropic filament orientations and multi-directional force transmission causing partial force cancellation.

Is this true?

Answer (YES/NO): NO